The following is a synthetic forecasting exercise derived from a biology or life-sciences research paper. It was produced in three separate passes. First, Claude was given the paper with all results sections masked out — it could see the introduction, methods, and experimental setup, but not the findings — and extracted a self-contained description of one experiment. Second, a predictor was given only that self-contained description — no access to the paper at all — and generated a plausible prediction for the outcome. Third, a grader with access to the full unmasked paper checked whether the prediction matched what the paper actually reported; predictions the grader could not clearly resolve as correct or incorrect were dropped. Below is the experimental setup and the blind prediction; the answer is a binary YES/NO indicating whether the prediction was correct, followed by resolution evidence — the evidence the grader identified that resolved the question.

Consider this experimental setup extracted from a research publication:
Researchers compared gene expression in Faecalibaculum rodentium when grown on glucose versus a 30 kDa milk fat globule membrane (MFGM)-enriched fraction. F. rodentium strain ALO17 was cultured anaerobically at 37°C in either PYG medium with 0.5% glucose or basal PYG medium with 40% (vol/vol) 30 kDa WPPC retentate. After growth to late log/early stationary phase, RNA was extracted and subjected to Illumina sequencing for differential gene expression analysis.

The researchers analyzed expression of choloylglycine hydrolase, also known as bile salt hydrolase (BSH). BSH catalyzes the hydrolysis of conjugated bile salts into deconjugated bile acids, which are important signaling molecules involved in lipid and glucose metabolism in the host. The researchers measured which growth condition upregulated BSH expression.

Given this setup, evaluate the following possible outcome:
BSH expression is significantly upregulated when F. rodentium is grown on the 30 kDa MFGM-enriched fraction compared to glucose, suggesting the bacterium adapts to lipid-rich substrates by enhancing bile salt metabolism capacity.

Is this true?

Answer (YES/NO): NO